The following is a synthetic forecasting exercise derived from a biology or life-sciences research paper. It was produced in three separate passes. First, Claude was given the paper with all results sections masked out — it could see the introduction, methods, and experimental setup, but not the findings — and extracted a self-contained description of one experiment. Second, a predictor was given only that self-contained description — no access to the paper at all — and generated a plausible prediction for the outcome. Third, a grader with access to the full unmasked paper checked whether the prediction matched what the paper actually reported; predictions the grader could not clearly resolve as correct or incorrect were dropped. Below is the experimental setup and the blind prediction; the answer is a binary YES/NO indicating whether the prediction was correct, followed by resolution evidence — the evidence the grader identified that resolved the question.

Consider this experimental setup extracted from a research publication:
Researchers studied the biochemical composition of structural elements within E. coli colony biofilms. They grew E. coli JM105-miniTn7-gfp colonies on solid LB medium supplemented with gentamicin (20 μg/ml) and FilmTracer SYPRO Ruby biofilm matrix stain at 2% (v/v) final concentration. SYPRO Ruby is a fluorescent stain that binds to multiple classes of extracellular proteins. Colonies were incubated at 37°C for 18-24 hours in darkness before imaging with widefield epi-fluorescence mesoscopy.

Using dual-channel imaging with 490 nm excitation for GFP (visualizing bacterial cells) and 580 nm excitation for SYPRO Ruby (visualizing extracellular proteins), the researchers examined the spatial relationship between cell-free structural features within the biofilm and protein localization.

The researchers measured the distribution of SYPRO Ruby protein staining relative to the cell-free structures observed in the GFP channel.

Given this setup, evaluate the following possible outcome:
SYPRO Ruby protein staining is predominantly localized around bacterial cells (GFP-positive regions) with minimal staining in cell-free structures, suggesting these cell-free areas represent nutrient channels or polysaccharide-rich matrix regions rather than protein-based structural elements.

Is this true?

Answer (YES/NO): NO